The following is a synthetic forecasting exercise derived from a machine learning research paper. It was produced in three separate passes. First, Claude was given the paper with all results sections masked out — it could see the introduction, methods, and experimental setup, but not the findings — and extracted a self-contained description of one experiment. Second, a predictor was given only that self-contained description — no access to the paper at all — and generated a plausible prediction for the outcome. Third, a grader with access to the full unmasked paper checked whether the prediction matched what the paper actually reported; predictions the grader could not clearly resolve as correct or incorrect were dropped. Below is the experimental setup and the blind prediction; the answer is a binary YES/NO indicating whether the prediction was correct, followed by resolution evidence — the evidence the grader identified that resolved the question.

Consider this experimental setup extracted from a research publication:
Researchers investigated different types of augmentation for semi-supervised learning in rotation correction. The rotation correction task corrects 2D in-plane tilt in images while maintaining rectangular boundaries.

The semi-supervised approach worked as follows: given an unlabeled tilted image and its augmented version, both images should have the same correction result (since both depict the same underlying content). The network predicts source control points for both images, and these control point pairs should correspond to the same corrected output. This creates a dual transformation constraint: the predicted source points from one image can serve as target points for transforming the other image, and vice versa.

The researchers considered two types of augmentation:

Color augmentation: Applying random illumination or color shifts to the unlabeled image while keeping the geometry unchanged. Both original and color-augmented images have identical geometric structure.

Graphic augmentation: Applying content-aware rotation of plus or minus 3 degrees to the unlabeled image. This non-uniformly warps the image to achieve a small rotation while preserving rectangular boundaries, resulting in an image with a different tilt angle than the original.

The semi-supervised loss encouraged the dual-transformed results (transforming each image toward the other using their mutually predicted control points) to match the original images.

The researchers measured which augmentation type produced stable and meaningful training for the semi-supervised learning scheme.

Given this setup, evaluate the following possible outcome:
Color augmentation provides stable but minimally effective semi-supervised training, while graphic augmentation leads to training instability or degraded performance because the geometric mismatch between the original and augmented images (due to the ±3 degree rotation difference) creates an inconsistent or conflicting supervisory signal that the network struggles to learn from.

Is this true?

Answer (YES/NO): NO